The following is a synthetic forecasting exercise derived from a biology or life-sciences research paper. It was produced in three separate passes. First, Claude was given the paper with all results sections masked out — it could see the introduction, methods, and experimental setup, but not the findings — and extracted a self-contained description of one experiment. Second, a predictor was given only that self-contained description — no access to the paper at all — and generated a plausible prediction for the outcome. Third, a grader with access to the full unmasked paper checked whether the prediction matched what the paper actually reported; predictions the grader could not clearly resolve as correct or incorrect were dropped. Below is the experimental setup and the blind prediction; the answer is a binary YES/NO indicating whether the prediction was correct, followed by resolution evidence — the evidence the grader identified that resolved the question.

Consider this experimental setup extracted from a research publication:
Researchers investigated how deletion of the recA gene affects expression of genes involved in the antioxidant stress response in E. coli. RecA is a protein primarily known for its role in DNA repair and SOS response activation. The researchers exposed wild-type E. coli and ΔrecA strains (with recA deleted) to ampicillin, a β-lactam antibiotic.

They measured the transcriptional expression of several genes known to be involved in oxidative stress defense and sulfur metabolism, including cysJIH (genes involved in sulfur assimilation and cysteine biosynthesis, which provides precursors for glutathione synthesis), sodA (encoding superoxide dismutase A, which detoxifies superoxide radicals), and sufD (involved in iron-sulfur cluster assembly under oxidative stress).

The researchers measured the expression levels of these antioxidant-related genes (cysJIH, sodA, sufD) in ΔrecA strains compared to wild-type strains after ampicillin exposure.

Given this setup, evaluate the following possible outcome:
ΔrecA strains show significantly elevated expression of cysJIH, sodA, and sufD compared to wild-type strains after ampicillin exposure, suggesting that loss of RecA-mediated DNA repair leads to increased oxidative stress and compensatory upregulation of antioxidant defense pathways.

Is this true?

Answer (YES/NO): NO